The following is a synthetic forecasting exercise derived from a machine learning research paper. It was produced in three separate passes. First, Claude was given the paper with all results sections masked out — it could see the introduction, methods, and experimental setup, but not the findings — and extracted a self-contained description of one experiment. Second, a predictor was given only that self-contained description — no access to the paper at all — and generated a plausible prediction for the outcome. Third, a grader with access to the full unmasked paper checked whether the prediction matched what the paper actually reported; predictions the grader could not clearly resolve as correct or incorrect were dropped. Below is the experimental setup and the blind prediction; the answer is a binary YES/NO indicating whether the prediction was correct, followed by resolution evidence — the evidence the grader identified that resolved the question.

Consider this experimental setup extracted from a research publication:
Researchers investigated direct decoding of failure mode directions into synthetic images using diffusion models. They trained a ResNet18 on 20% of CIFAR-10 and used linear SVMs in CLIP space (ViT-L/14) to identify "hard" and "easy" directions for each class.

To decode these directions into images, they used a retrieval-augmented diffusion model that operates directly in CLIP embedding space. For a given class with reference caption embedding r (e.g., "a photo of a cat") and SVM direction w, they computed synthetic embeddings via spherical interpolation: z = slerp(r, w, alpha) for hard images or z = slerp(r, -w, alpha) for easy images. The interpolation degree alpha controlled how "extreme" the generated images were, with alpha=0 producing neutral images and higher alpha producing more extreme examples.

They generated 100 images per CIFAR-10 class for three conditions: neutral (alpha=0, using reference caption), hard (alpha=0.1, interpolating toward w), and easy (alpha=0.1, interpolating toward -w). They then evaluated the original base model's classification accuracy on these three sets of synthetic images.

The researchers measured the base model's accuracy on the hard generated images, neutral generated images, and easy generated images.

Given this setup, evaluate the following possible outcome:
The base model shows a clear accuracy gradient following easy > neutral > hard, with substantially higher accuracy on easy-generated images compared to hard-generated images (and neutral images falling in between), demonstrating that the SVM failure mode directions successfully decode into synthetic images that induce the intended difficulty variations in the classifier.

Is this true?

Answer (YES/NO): YES